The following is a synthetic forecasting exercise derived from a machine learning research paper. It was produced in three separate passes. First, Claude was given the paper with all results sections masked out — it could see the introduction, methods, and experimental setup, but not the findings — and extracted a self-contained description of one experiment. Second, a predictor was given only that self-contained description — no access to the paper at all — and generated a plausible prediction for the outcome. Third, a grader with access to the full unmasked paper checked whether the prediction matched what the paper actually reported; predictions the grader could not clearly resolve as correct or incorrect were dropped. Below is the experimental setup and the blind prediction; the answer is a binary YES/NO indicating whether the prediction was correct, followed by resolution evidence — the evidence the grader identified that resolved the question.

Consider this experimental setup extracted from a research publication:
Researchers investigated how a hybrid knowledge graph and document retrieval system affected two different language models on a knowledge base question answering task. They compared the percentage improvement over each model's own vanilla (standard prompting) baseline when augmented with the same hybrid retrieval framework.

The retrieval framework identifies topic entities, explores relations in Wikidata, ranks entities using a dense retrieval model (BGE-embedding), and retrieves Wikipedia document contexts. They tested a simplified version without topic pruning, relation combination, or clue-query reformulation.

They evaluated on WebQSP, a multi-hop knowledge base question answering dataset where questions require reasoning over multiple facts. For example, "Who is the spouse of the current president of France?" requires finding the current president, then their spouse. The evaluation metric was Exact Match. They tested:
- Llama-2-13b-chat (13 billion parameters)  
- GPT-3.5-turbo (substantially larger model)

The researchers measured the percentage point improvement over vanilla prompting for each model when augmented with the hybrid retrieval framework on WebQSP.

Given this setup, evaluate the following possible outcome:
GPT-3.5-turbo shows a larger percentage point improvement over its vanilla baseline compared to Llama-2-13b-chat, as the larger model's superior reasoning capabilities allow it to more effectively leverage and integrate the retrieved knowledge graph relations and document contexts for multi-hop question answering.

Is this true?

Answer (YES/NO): NO